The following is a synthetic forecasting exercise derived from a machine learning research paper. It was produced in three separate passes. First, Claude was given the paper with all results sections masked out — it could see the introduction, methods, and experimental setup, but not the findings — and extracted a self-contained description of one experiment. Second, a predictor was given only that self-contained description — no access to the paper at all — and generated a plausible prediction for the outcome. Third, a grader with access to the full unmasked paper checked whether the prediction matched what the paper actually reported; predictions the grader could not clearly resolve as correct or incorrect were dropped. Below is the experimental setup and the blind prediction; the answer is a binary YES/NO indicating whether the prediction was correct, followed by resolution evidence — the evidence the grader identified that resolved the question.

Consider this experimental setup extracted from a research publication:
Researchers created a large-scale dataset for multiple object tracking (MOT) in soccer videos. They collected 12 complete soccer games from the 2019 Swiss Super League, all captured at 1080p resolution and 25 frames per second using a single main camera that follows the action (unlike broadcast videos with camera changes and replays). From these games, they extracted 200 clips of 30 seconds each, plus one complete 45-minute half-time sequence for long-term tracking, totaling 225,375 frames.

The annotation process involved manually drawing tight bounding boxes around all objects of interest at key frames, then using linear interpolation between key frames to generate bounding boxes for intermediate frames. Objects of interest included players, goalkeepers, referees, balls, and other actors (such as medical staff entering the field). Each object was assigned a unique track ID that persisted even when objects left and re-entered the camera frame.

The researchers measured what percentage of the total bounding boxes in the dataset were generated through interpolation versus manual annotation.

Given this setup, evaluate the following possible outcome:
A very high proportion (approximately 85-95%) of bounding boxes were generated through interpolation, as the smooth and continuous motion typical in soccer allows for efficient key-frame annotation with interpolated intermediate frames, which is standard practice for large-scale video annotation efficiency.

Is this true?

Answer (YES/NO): NO